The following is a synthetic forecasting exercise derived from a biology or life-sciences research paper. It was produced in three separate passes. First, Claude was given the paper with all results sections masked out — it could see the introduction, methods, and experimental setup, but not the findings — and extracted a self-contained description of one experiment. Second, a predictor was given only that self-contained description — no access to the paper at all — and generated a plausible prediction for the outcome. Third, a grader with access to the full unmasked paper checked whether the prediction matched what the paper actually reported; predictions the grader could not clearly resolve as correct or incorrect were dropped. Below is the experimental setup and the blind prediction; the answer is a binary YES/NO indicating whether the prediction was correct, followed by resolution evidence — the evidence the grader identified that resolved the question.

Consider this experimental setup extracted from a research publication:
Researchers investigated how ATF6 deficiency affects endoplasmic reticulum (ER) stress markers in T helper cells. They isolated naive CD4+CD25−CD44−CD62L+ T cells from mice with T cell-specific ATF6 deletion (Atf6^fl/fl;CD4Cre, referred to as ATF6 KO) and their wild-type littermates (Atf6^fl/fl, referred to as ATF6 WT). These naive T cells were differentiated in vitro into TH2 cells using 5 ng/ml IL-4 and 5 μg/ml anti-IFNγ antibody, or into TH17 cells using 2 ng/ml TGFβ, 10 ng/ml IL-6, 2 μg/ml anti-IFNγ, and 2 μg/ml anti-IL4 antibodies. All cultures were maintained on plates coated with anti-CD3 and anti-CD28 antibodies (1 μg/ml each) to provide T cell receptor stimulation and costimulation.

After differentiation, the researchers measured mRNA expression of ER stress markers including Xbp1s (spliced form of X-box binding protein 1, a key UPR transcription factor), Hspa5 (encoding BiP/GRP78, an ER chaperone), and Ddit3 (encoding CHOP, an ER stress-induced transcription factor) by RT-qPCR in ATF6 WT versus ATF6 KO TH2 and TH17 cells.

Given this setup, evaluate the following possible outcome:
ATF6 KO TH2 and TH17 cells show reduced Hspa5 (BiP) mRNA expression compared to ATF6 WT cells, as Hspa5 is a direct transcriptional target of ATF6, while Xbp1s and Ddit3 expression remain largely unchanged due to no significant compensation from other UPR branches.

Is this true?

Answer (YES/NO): NO